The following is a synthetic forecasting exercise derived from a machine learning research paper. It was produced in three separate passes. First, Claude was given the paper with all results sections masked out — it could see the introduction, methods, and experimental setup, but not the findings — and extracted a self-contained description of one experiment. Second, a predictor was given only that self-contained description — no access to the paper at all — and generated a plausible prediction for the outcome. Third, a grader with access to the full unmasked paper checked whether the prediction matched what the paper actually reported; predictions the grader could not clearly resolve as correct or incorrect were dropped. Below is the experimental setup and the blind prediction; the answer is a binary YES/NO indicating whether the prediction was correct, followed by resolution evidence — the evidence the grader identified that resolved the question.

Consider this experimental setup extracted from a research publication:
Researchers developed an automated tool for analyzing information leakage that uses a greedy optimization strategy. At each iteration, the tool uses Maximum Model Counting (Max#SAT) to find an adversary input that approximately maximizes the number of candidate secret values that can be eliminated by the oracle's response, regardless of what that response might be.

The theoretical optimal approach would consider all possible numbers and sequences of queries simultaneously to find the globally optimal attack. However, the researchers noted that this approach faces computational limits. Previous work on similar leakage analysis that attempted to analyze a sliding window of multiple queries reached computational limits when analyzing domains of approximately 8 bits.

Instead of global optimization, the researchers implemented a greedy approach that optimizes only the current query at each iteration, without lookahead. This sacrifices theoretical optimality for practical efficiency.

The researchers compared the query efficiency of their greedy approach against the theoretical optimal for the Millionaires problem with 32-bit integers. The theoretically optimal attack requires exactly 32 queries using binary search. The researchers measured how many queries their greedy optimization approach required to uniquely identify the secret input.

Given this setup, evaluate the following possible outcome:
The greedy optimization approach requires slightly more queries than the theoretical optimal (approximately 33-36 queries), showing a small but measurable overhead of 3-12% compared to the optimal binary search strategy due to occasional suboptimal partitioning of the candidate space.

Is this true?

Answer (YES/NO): NO